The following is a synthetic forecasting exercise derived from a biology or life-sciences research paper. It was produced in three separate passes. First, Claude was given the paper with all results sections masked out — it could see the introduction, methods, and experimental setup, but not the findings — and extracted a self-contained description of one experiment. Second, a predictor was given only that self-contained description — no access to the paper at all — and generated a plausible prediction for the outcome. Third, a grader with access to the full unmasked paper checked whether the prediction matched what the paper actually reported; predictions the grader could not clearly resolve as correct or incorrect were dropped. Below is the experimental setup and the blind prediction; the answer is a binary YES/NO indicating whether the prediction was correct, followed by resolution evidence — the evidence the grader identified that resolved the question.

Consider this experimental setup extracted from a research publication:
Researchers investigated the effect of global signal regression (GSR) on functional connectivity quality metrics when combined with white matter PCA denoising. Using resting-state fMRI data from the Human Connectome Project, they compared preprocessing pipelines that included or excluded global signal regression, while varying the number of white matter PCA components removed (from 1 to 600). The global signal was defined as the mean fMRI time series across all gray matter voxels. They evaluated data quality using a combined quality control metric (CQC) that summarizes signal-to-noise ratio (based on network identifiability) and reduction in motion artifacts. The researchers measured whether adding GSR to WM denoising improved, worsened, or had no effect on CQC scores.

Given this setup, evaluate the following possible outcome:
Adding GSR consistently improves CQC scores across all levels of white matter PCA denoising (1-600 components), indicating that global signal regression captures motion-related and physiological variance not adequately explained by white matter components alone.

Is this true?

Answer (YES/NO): NO